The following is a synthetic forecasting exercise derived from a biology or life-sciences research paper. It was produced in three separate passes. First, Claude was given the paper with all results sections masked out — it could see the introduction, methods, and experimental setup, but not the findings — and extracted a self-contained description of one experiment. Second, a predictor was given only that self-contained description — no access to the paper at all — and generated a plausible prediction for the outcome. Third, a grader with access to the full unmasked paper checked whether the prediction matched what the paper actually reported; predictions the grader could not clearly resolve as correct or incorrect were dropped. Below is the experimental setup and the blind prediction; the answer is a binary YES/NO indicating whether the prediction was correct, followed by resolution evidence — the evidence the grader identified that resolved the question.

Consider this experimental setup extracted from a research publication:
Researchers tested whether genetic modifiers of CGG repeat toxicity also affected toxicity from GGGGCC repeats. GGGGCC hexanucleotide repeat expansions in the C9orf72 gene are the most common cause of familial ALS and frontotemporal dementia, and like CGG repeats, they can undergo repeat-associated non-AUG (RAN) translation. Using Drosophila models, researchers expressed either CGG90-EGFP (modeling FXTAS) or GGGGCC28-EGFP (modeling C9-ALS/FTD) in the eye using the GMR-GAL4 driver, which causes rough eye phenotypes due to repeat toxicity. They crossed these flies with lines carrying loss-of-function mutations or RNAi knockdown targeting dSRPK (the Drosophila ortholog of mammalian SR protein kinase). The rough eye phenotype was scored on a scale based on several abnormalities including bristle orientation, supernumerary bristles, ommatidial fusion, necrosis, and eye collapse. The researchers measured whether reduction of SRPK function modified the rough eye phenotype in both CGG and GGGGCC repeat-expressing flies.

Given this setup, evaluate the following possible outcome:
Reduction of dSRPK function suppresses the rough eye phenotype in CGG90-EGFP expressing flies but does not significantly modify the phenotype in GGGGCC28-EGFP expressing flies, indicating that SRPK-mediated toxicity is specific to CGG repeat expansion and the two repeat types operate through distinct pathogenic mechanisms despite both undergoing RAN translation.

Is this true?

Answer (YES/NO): NO